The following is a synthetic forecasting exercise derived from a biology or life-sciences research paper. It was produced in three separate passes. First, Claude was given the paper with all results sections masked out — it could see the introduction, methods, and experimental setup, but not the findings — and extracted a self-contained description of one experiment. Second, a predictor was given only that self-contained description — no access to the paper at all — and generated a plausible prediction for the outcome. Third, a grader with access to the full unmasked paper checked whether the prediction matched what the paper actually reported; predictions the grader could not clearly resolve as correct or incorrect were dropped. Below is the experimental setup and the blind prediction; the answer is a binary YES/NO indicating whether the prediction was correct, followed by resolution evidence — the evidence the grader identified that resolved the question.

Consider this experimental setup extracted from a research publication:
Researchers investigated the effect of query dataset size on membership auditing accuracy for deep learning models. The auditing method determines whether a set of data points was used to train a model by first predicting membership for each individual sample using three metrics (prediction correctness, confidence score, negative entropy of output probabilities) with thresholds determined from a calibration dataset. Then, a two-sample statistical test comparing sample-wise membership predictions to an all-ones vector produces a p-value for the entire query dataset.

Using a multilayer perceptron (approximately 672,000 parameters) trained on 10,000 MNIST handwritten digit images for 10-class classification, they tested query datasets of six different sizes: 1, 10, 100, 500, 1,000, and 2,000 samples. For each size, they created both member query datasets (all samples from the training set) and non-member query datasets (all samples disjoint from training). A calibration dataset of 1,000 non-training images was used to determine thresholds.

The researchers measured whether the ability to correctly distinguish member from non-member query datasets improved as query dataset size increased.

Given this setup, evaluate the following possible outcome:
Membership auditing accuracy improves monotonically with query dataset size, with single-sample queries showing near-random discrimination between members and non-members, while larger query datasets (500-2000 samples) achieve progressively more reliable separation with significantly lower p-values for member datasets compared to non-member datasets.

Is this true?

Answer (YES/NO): NO